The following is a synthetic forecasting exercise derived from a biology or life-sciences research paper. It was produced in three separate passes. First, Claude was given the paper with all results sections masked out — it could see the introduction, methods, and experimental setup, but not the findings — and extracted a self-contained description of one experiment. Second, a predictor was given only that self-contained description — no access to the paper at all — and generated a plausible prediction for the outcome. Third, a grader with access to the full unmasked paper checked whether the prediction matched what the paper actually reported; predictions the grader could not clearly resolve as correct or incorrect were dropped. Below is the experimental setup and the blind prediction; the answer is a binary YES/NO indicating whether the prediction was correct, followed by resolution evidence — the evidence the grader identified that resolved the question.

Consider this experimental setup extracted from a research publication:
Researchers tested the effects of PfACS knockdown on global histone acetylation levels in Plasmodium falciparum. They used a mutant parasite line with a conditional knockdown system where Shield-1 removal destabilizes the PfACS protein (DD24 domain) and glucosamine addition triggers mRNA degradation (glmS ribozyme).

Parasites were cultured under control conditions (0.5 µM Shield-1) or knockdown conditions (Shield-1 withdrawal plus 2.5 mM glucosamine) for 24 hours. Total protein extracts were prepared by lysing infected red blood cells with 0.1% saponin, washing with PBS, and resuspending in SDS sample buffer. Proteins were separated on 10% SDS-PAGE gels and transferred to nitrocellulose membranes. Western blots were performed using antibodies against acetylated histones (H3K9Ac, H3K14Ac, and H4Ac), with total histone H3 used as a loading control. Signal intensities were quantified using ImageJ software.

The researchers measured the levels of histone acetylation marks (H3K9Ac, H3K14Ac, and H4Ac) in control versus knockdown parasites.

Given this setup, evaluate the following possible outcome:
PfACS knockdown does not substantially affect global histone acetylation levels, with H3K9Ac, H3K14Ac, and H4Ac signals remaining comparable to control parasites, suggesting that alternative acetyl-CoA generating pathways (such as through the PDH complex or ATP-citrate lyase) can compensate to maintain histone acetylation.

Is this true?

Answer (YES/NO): NO